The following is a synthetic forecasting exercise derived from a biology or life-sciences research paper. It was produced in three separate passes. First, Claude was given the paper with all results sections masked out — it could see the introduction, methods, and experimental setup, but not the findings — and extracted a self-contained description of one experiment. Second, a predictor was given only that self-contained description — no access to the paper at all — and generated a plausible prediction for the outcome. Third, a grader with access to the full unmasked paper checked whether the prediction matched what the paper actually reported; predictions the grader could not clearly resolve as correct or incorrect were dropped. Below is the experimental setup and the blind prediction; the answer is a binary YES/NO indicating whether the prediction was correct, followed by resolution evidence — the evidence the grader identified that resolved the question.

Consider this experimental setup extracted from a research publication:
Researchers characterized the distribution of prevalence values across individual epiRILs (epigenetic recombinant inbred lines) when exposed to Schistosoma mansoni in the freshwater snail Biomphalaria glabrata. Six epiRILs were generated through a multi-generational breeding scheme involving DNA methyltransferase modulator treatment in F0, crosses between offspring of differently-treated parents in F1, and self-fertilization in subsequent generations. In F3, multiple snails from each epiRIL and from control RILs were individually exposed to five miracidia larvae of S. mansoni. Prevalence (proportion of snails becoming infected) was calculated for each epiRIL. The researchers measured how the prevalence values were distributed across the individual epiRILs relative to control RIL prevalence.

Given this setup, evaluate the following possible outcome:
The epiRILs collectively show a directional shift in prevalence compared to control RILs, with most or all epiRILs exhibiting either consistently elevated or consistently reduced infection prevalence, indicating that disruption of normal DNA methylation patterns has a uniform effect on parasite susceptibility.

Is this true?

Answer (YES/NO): NO